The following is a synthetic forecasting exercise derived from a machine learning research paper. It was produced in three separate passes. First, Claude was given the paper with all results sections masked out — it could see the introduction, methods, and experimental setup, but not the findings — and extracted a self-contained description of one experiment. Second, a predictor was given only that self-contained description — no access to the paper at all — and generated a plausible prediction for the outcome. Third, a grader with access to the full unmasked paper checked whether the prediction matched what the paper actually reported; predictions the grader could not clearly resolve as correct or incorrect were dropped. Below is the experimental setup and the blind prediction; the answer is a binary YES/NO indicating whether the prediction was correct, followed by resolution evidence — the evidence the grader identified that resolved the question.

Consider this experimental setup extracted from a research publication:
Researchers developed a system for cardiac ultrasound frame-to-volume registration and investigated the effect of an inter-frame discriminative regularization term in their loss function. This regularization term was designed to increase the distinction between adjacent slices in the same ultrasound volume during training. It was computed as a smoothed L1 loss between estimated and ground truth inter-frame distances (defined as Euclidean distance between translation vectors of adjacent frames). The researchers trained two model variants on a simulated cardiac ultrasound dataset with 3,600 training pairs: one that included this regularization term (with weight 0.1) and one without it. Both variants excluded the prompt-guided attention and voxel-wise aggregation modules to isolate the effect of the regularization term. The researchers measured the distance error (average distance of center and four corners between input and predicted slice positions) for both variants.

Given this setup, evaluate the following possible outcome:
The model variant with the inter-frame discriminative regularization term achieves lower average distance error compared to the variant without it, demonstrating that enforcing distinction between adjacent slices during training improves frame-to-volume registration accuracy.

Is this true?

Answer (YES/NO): YES